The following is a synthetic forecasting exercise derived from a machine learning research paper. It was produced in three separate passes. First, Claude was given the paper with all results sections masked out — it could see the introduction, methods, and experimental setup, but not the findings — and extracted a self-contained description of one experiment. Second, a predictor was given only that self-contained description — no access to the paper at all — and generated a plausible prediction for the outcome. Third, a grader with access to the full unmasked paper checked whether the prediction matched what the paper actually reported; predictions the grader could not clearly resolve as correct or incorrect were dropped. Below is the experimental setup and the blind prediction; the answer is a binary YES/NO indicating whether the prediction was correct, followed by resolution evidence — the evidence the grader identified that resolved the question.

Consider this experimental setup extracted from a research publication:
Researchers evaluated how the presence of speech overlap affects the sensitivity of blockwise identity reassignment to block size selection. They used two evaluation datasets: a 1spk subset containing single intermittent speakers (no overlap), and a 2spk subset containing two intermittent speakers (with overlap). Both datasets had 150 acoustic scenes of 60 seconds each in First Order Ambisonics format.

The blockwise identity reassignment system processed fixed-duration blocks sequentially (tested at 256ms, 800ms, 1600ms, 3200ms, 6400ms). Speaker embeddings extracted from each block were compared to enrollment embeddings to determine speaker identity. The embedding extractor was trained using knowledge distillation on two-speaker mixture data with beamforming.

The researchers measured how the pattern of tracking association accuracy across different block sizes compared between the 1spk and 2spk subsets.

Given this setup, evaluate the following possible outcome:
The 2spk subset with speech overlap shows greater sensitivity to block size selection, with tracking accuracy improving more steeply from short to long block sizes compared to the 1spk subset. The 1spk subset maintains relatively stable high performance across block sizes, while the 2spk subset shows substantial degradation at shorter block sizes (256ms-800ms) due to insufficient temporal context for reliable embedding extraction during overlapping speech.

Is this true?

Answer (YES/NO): NO